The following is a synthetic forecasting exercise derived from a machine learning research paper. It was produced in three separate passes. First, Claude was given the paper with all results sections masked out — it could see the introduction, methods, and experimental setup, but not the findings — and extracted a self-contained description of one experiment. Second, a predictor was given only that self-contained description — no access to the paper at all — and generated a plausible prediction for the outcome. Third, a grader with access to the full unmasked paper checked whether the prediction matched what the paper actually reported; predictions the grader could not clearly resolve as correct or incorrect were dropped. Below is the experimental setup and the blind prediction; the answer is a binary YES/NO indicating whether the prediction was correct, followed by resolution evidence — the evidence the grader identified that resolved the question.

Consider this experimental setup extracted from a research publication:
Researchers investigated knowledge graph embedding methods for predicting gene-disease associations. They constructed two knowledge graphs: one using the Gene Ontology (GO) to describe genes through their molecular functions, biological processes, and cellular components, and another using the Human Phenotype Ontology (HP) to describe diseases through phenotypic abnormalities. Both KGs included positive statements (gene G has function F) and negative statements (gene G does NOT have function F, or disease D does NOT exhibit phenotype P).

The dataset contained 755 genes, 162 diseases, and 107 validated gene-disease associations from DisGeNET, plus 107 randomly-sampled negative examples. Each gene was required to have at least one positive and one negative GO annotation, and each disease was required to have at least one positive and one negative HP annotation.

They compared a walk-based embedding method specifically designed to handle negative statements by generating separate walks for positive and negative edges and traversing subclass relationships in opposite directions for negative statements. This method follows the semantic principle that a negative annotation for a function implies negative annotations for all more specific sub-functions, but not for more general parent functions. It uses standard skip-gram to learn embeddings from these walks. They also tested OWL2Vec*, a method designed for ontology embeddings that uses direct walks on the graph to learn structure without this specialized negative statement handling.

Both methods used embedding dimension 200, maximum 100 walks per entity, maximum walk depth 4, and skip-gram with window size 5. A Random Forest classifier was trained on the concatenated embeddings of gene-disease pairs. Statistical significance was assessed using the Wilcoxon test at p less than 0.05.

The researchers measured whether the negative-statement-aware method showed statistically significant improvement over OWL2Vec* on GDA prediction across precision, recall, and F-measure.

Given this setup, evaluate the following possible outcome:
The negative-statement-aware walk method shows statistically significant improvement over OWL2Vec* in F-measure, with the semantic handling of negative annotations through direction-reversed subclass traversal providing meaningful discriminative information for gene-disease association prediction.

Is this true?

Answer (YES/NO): NO